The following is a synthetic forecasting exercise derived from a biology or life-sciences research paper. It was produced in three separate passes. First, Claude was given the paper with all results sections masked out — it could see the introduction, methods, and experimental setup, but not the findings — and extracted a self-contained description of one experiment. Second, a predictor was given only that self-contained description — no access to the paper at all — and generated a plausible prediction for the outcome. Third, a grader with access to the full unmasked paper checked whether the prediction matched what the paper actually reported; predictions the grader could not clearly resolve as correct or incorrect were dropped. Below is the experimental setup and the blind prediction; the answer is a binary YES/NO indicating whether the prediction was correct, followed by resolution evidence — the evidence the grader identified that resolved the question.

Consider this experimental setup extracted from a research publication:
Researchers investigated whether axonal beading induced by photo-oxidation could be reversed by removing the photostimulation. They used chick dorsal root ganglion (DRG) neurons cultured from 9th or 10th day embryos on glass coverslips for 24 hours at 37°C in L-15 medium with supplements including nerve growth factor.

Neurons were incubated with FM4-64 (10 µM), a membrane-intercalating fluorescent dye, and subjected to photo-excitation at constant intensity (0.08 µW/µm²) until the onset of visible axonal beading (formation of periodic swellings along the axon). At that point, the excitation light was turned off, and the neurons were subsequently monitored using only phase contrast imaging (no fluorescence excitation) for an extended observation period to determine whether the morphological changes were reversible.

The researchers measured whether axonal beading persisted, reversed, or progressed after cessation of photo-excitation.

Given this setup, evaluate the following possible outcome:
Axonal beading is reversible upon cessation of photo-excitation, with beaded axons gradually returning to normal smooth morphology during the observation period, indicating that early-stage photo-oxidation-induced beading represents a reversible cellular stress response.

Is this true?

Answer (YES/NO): NO